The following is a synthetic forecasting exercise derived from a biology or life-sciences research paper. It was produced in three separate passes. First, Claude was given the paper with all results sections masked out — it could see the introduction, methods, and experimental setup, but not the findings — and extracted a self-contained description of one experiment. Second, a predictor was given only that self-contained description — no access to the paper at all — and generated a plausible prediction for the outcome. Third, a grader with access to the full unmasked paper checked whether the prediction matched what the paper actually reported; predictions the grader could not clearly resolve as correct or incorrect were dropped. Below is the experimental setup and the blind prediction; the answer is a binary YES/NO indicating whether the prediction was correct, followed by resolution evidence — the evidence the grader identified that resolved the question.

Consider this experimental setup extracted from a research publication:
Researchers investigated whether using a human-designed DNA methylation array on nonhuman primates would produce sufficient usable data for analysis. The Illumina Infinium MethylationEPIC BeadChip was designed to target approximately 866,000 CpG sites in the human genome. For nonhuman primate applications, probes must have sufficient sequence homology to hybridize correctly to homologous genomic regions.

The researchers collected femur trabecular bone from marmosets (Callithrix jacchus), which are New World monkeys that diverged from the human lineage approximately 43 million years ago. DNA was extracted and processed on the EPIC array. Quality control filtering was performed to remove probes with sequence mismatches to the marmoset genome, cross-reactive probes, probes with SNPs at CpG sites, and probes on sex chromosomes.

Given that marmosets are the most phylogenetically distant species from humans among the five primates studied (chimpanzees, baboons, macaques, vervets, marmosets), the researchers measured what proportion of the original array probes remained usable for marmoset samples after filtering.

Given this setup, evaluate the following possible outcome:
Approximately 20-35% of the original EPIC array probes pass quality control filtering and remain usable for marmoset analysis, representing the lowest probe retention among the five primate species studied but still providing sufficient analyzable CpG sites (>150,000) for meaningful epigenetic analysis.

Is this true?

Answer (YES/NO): NO